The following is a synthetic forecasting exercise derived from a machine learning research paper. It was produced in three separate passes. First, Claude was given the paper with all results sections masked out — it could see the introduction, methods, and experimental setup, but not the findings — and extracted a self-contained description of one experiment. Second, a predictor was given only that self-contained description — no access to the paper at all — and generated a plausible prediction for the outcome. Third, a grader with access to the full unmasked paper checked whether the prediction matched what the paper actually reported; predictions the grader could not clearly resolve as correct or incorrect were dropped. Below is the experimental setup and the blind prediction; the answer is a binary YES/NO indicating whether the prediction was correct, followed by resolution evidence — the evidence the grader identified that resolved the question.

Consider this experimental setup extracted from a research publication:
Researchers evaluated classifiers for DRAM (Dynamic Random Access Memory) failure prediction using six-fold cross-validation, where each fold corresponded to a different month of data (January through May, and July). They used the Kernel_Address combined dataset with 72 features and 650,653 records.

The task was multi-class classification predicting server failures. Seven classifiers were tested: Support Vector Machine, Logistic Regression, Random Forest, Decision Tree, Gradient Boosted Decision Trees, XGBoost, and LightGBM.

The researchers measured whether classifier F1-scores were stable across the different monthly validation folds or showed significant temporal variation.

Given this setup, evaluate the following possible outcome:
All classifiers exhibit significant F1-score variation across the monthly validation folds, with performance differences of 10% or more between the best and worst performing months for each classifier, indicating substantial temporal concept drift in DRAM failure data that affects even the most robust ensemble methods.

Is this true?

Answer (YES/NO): NO